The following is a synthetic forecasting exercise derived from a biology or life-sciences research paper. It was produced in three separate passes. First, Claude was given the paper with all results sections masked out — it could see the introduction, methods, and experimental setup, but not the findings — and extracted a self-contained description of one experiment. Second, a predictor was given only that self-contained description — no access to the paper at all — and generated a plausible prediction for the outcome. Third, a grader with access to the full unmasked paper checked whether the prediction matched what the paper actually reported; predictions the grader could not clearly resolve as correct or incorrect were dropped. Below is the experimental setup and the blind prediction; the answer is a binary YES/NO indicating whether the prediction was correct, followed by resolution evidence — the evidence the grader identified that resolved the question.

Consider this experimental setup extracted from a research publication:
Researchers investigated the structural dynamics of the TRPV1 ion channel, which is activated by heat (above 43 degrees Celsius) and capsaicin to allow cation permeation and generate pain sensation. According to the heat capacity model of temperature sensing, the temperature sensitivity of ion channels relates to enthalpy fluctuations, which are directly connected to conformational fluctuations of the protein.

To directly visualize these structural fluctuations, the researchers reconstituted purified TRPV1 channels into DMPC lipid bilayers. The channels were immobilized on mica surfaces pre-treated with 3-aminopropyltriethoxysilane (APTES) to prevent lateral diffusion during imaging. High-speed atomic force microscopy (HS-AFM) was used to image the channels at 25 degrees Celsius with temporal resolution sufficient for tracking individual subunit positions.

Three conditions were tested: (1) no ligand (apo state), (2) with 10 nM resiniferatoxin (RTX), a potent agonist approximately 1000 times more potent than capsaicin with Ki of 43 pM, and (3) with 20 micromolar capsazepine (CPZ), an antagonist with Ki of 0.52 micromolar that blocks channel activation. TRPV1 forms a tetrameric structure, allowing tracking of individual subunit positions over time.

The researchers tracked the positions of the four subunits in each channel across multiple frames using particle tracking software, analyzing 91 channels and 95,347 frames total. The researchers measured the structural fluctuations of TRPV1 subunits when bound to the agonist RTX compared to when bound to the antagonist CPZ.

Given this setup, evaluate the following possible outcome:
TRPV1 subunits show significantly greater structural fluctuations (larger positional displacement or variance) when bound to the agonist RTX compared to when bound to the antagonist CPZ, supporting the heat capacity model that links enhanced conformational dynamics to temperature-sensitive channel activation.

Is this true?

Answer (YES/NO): YES